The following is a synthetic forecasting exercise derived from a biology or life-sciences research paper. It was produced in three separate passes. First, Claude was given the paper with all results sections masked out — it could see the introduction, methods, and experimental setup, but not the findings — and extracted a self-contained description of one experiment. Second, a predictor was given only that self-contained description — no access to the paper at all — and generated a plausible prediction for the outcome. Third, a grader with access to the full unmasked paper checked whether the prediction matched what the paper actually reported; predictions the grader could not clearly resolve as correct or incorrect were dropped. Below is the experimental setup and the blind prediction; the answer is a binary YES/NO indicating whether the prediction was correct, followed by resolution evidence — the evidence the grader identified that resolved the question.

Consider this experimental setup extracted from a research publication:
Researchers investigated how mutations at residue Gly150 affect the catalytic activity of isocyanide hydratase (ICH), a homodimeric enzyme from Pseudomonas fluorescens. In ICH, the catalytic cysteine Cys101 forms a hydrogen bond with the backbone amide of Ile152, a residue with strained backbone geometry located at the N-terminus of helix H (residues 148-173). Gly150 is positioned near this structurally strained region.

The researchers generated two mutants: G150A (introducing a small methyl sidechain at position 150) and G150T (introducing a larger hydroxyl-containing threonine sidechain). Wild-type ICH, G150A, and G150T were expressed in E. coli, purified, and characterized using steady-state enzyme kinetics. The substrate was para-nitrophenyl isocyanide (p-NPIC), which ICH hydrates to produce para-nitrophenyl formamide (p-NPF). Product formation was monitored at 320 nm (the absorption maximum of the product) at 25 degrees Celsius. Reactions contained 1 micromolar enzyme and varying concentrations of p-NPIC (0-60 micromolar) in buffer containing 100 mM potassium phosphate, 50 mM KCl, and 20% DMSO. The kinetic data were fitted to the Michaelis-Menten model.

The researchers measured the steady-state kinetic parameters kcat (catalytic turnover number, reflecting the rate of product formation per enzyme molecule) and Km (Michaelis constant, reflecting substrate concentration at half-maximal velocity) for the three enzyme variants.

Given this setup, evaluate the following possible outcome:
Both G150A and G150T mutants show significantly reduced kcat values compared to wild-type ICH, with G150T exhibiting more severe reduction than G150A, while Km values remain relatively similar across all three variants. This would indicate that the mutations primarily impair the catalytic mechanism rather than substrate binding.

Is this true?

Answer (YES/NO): NO